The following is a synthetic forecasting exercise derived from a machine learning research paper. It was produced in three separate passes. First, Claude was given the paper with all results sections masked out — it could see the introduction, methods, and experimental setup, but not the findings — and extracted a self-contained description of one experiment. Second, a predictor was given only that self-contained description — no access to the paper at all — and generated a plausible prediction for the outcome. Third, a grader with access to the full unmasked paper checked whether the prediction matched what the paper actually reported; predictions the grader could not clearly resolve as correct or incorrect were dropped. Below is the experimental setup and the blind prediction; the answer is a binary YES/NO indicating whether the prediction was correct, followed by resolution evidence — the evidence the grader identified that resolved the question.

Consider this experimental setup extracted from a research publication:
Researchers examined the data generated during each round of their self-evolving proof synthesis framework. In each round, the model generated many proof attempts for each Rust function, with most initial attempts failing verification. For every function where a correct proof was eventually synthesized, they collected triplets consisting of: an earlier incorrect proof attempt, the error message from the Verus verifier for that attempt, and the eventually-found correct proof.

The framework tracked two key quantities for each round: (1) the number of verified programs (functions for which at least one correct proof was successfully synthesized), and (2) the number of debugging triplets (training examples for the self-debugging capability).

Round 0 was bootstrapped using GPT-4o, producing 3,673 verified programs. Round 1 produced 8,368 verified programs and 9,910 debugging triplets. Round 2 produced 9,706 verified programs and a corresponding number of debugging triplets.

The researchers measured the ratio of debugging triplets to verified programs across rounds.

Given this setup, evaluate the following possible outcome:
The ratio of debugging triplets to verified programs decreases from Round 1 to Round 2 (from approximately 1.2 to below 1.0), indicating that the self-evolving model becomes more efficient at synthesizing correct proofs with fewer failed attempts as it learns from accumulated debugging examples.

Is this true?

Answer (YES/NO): NO